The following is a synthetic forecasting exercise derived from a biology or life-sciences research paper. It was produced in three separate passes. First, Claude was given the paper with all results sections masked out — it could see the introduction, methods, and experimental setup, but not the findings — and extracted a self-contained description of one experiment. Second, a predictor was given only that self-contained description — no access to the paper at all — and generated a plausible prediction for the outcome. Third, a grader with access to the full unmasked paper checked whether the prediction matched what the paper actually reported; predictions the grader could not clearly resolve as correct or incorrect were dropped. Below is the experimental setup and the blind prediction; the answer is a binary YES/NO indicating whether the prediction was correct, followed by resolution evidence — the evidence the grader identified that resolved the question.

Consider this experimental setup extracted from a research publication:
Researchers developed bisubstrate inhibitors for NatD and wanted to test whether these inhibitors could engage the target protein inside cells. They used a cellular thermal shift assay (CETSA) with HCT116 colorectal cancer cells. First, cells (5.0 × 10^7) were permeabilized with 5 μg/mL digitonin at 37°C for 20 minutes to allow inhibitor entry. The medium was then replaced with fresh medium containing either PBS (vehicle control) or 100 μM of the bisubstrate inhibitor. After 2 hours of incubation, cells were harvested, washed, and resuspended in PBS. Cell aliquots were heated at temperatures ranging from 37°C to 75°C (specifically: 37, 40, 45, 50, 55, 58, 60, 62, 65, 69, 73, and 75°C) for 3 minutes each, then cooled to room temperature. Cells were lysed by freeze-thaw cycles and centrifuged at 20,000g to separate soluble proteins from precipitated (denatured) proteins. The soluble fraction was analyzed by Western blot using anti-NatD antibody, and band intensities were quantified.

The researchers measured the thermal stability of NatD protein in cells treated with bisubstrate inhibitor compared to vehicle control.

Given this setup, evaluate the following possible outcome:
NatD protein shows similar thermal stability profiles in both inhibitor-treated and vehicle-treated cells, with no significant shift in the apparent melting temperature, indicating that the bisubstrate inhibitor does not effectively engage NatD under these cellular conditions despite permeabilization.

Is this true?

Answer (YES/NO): NO